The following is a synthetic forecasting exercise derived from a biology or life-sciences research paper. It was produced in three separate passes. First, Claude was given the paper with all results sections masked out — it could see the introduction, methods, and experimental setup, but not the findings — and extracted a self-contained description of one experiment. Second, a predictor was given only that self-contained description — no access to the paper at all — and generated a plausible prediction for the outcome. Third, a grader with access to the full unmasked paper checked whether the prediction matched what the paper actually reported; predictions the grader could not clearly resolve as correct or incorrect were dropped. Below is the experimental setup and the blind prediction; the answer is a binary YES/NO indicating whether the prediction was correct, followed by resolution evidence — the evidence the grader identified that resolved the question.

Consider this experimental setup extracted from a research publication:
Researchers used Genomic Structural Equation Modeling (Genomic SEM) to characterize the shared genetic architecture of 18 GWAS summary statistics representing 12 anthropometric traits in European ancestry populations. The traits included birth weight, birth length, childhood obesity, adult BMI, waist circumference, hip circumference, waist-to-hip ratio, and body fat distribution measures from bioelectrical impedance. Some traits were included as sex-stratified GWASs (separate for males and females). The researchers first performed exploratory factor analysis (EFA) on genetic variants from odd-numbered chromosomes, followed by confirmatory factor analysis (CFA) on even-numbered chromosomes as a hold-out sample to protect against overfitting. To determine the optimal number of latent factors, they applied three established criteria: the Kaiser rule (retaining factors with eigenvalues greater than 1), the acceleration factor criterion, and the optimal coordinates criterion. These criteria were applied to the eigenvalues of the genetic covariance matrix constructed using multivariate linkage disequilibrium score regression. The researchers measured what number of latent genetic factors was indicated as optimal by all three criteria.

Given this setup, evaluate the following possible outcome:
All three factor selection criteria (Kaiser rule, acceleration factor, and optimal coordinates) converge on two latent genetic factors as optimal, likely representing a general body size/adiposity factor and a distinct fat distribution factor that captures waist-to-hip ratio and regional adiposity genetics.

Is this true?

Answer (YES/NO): NO